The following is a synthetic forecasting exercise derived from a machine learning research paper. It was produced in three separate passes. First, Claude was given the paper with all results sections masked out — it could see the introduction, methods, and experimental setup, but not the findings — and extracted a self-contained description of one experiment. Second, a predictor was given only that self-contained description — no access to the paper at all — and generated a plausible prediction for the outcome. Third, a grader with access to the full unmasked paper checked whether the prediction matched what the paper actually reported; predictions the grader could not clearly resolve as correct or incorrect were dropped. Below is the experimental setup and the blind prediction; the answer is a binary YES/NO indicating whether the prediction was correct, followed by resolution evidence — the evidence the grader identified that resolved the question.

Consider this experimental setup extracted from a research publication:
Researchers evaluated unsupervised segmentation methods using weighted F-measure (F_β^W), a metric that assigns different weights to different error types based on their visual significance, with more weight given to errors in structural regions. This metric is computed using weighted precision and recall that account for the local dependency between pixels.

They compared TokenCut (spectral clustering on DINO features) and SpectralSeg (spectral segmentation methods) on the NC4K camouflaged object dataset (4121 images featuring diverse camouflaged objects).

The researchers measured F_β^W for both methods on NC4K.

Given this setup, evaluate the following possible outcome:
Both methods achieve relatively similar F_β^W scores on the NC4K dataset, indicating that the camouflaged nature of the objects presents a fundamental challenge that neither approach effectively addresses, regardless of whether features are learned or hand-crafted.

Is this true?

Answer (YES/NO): NO